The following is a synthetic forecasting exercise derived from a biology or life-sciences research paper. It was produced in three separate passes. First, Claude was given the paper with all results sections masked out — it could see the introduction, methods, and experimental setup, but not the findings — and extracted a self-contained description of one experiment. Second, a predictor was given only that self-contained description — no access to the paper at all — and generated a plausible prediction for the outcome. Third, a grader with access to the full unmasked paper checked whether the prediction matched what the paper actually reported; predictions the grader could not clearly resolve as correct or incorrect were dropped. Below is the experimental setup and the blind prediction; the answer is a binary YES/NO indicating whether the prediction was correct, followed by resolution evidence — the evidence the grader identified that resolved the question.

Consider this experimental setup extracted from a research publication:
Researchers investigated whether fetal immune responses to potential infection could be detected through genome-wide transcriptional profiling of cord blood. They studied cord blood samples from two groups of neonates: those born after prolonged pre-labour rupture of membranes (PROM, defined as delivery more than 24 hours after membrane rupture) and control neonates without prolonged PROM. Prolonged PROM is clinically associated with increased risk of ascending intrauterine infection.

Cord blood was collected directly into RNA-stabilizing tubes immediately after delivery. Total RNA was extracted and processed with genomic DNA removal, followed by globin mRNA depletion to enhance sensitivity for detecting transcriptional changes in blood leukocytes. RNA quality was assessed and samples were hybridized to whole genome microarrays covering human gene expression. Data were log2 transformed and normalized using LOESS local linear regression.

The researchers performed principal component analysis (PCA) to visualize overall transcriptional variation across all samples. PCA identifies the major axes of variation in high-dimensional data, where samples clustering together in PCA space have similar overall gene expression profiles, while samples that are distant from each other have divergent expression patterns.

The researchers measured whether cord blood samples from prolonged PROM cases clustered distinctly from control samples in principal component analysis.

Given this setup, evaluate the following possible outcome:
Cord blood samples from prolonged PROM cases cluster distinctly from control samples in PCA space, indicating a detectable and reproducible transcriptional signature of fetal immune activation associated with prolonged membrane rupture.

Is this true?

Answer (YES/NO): NO